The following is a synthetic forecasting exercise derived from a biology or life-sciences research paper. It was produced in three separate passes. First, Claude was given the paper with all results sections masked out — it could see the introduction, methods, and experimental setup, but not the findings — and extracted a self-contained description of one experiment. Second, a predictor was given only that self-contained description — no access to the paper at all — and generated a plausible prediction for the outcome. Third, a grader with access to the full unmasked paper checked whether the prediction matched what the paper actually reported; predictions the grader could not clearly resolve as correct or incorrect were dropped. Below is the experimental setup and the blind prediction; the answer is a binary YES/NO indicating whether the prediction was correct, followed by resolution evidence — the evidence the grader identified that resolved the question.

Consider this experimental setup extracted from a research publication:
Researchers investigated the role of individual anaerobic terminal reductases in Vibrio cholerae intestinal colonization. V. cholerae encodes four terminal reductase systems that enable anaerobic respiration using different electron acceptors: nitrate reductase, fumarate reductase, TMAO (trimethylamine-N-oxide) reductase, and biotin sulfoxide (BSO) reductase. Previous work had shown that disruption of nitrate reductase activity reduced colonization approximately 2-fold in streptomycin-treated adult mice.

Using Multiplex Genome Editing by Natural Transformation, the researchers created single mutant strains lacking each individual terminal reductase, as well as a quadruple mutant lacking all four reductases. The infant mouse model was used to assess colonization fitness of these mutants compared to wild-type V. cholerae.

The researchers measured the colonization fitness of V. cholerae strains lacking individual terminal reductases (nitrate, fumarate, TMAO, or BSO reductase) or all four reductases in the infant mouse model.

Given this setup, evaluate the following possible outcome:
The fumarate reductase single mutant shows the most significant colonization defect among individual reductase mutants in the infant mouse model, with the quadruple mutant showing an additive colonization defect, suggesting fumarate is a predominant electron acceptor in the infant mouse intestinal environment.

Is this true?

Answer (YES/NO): NO